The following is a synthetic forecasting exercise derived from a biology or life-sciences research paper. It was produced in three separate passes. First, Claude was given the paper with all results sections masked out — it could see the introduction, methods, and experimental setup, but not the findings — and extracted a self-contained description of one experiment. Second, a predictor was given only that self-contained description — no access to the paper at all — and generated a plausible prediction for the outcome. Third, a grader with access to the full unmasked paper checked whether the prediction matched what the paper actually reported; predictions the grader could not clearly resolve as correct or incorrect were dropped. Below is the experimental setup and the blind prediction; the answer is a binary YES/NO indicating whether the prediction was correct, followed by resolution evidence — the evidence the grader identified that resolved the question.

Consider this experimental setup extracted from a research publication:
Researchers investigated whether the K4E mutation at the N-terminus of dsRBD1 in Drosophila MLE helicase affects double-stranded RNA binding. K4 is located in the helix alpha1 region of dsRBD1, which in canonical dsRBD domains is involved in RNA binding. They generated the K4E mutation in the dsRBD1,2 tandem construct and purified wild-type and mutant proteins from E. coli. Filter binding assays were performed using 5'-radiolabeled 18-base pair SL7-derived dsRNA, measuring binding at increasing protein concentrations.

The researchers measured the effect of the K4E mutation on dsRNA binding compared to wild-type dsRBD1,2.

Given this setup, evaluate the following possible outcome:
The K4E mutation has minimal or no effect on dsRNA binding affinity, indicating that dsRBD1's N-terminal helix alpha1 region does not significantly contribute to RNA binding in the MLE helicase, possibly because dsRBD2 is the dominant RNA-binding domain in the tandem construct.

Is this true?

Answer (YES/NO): NO